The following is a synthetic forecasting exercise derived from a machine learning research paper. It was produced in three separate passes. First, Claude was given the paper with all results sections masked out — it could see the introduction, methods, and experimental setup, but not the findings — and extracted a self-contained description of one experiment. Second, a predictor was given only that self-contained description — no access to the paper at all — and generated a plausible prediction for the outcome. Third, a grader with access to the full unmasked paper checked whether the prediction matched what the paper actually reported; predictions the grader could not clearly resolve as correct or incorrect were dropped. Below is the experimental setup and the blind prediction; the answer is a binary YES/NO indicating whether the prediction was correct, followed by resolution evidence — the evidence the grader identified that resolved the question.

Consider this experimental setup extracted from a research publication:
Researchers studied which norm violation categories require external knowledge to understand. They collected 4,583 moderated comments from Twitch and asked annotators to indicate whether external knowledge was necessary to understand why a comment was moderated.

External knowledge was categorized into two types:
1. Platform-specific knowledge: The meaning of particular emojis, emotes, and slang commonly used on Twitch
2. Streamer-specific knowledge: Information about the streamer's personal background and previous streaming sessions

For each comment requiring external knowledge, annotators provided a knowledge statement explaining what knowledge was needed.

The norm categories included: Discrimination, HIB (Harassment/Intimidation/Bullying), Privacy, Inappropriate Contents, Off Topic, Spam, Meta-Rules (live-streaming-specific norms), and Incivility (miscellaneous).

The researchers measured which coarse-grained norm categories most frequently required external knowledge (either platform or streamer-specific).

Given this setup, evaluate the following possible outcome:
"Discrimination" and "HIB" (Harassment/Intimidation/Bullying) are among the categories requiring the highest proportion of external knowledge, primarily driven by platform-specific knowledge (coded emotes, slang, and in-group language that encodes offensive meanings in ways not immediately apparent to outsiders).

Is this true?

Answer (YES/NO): NO